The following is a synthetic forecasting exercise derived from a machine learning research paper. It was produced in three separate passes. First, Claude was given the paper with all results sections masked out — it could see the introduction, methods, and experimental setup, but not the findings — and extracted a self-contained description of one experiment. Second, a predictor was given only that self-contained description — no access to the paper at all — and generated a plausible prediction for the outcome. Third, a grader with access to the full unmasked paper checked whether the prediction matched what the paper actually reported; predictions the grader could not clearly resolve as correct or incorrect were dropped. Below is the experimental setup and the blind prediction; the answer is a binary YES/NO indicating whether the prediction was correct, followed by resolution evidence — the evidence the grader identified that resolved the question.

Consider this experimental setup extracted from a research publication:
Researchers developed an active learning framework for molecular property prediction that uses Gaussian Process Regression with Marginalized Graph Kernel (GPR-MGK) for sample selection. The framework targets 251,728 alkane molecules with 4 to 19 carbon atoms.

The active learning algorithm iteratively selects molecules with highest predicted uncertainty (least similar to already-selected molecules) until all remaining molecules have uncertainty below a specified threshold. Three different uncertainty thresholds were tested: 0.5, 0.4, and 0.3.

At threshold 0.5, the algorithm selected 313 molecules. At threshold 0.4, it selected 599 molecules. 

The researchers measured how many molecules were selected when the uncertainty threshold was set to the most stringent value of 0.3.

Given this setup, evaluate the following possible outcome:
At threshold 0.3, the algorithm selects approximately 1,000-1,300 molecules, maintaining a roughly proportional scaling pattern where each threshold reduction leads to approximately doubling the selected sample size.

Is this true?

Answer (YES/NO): NO